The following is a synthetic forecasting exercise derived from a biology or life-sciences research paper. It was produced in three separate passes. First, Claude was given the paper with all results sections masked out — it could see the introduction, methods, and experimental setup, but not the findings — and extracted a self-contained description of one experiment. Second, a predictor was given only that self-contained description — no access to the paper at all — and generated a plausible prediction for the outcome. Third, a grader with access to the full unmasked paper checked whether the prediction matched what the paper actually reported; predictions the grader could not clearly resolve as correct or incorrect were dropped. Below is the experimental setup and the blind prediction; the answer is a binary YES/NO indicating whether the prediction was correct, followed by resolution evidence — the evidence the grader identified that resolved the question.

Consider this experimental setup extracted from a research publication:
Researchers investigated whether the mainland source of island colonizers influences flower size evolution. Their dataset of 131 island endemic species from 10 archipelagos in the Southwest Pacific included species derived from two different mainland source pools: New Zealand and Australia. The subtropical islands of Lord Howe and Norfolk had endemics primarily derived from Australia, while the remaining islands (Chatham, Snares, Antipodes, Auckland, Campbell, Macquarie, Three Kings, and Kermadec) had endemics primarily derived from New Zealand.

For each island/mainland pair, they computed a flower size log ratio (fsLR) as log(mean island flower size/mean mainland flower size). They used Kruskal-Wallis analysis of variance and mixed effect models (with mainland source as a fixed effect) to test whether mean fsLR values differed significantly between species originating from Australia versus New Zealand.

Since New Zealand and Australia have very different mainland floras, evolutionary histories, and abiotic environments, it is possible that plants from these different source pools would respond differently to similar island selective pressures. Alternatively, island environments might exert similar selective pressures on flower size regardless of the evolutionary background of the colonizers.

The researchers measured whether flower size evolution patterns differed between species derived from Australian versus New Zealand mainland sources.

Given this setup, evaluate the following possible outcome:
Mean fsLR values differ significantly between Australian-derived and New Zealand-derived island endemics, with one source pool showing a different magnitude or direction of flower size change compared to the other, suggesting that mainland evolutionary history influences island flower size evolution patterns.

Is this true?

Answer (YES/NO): NO